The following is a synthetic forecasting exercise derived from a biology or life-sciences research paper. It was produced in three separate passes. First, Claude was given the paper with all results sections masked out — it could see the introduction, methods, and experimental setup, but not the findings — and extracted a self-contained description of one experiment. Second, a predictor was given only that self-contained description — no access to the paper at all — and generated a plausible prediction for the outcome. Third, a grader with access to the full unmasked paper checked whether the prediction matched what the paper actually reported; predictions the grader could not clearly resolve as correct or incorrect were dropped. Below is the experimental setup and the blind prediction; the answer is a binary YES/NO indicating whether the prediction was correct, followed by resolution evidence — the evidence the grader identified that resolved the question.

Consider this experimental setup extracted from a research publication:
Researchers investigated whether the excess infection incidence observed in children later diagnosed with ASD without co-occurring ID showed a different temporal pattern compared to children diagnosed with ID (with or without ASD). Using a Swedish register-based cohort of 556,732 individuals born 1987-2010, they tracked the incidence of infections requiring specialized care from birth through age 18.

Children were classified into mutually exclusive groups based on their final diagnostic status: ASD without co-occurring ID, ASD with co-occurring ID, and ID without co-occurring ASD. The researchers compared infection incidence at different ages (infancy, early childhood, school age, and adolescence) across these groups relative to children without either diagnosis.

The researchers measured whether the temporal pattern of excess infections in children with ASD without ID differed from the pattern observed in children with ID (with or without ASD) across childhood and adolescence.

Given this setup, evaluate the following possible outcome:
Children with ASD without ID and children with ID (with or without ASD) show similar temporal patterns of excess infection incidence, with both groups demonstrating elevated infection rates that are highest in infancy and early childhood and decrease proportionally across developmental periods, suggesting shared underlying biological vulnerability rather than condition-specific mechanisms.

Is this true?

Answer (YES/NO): NO